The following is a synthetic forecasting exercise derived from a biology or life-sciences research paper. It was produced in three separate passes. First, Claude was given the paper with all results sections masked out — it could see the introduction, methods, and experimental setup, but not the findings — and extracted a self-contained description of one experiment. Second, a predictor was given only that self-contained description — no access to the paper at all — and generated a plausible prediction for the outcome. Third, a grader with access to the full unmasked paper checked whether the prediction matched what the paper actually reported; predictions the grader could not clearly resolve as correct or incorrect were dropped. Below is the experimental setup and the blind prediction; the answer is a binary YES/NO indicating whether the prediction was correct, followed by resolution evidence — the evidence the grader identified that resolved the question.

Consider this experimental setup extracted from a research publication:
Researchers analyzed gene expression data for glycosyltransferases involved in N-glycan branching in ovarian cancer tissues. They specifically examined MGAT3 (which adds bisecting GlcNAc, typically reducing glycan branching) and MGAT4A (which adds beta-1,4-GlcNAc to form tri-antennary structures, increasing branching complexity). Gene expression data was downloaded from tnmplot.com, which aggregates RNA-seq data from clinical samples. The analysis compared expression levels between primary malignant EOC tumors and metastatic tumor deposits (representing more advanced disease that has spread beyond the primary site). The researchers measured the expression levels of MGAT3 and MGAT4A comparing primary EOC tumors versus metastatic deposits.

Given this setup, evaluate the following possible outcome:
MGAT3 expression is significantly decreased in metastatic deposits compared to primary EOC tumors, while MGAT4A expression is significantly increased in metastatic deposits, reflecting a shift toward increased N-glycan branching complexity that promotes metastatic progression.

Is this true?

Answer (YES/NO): YES